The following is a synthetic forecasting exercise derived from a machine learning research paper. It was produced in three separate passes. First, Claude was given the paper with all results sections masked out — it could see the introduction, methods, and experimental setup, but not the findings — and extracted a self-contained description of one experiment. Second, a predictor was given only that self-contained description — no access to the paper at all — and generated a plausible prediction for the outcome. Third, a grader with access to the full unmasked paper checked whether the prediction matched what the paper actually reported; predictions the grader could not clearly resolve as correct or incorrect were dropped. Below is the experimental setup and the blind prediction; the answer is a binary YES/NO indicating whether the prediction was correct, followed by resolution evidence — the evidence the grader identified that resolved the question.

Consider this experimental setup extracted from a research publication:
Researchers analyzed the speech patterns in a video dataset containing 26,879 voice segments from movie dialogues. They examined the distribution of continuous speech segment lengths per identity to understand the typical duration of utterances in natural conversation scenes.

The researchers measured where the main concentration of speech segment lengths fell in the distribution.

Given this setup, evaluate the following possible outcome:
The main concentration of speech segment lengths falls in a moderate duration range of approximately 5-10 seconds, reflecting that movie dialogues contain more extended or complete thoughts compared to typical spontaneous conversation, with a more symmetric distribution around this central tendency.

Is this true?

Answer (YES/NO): NO